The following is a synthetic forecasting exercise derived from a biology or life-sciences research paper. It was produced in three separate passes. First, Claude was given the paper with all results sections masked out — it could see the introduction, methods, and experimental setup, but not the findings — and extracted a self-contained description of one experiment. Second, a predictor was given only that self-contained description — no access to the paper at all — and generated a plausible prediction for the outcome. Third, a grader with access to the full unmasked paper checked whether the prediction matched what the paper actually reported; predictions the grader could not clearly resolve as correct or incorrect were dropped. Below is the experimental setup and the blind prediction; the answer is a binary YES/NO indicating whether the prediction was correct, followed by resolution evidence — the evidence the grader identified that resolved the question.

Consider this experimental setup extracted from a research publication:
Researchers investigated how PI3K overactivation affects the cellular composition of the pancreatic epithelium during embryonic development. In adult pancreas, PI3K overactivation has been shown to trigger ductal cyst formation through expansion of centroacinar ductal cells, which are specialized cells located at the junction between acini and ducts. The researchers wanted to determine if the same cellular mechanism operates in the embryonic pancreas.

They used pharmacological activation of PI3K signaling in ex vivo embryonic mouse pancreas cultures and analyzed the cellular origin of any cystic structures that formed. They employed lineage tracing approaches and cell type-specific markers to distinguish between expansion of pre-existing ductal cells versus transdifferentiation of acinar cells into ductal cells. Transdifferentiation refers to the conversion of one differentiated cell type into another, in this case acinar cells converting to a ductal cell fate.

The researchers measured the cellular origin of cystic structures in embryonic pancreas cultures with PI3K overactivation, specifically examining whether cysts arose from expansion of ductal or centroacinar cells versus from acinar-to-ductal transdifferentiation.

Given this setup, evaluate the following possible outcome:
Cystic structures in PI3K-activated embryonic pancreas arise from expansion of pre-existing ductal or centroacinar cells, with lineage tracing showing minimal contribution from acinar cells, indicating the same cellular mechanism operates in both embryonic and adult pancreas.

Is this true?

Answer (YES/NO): NO